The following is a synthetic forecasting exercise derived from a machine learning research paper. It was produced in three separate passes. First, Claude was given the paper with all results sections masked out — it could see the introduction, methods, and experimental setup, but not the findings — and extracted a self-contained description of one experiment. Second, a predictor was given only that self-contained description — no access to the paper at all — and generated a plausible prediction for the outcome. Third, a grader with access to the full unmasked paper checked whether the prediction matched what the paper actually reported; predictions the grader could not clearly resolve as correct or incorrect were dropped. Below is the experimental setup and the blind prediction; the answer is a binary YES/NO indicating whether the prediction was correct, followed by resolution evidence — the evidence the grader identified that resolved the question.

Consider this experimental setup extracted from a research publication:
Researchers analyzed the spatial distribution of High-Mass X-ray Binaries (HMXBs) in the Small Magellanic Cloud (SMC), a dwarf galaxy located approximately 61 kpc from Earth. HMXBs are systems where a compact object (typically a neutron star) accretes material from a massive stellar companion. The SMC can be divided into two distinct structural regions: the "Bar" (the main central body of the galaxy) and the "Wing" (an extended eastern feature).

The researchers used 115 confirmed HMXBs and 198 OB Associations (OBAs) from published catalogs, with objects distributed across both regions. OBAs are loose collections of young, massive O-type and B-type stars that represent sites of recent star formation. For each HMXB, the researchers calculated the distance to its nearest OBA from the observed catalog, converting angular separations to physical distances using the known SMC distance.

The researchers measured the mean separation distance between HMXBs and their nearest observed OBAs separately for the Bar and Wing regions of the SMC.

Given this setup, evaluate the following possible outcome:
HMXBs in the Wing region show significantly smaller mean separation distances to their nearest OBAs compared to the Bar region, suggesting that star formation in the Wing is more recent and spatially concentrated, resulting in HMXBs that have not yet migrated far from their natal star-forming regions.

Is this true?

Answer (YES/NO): NO